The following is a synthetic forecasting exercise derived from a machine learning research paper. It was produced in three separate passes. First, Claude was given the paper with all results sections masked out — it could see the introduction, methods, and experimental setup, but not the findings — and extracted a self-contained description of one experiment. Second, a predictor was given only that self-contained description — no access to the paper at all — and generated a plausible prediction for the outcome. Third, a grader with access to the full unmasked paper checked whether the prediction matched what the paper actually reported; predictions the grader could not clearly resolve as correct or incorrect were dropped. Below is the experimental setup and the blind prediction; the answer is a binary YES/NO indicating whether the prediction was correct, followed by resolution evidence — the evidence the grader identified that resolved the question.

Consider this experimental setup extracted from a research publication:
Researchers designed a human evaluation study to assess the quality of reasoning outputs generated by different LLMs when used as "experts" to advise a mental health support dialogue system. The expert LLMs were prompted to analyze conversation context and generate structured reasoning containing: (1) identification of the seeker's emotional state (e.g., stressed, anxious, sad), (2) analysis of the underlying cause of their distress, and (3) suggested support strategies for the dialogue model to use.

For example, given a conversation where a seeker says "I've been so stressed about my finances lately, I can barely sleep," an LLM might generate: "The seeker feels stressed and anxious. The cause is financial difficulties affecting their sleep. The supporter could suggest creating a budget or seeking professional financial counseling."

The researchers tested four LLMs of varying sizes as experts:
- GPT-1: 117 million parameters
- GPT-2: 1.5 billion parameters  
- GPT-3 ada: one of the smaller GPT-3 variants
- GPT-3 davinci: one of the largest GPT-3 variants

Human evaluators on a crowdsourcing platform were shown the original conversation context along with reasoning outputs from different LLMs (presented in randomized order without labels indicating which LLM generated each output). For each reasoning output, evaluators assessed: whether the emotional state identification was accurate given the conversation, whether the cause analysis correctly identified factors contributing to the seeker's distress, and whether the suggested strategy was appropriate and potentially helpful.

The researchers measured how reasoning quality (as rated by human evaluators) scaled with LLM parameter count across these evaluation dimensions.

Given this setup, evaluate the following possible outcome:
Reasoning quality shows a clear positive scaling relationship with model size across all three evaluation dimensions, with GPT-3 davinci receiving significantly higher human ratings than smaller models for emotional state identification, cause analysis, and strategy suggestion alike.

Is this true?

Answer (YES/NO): YES